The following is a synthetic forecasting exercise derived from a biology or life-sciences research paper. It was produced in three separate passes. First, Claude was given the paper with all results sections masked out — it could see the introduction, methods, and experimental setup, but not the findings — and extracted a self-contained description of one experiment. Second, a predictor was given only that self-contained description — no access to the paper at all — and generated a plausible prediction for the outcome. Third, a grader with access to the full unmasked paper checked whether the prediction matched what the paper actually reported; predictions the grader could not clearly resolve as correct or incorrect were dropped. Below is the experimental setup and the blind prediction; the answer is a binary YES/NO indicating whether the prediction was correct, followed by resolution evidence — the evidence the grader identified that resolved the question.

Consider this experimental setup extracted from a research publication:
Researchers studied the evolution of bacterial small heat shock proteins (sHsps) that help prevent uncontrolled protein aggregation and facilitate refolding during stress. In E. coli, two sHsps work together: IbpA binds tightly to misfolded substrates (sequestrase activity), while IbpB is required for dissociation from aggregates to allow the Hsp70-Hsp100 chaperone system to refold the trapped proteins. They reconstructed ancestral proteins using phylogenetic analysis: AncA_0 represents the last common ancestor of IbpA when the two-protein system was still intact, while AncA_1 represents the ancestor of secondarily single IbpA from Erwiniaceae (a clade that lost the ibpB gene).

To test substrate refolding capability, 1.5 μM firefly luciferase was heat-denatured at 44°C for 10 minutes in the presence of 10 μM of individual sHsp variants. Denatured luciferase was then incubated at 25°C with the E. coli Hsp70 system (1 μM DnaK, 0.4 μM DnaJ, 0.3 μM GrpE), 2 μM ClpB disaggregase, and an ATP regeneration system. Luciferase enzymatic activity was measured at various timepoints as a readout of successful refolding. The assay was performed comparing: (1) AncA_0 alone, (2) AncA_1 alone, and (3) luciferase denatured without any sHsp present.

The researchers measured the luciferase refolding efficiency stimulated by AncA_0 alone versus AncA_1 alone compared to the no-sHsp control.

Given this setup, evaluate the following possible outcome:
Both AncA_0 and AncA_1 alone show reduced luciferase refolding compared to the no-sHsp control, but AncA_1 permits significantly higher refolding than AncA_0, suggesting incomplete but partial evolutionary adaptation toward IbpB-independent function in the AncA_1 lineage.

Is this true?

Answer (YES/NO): NO